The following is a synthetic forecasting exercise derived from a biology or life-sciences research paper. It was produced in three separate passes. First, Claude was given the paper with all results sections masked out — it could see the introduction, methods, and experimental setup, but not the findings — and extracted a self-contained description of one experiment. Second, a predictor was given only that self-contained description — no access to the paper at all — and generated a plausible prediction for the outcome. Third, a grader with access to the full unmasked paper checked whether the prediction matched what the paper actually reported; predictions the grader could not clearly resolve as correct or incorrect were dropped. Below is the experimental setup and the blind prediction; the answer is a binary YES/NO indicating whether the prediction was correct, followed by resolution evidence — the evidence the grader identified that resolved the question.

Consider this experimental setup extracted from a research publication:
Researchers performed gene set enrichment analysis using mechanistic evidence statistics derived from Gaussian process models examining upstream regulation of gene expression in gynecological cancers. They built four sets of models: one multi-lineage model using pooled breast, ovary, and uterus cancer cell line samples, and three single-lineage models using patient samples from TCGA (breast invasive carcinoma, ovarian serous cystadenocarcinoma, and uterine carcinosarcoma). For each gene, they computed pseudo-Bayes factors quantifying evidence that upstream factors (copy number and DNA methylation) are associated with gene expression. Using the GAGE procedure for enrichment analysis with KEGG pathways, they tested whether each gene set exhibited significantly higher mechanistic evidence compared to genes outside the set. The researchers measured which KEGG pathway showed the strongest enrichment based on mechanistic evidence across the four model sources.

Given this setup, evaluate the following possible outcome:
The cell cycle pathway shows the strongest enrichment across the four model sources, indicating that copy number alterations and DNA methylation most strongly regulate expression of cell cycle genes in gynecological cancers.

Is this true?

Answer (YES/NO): NO